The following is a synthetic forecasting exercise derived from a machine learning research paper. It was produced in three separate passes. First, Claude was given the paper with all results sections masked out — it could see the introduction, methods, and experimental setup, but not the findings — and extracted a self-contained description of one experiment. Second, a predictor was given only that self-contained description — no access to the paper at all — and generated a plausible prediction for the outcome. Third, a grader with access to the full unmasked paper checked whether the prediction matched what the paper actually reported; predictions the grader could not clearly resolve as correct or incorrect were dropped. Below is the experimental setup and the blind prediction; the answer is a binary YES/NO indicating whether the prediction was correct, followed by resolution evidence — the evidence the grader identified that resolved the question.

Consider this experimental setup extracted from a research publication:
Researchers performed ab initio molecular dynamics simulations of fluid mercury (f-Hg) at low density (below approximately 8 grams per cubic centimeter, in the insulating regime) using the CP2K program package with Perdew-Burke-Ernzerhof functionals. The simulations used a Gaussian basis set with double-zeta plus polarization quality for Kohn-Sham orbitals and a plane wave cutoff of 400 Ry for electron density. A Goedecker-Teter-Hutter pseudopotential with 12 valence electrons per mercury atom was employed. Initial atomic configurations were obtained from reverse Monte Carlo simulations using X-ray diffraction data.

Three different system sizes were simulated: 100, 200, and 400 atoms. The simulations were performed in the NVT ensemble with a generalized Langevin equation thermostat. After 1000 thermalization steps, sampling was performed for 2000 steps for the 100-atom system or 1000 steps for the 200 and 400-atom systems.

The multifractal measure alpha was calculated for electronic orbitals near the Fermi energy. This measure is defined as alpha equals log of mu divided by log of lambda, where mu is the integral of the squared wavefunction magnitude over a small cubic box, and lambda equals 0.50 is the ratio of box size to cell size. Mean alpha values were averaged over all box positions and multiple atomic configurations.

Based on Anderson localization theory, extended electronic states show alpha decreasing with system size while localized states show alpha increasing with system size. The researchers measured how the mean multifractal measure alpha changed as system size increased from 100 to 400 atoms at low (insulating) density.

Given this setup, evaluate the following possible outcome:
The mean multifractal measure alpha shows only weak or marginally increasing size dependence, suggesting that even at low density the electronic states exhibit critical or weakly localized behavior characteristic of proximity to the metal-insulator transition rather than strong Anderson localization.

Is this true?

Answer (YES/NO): NO